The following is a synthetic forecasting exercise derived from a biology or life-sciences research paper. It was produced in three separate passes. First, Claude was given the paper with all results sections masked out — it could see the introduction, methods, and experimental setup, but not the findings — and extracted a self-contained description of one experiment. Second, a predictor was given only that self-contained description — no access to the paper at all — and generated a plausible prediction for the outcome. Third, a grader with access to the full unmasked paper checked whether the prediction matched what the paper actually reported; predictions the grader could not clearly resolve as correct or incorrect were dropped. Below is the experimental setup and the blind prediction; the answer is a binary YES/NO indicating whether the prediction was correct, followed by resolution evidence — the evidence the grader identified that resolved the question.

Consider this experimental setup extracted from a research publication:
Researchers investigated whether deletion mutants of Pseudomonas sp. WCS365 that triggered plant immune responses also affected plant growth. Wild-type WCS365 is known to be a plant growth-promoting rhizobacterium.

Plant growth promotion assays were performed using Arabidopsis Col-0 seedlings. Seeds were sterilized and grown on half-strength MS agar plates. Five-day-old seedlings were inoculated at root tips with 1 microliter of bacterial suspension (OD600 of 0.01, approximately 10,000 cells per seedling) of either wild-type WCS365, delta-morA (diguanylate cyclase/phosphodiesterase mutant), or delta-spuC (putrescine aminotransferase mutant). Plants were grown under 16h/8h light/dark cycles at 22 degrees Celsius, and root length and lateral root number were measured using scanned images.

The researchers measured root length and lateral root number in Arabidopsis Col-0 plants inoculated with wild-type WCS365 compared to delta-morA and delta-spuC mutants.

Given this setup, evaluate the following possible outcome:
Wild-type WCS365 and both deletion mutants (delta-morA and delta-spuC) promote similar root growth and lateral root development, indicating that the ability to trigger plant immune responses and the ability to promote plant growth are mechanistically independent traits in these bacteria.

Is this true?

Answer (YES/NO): NO